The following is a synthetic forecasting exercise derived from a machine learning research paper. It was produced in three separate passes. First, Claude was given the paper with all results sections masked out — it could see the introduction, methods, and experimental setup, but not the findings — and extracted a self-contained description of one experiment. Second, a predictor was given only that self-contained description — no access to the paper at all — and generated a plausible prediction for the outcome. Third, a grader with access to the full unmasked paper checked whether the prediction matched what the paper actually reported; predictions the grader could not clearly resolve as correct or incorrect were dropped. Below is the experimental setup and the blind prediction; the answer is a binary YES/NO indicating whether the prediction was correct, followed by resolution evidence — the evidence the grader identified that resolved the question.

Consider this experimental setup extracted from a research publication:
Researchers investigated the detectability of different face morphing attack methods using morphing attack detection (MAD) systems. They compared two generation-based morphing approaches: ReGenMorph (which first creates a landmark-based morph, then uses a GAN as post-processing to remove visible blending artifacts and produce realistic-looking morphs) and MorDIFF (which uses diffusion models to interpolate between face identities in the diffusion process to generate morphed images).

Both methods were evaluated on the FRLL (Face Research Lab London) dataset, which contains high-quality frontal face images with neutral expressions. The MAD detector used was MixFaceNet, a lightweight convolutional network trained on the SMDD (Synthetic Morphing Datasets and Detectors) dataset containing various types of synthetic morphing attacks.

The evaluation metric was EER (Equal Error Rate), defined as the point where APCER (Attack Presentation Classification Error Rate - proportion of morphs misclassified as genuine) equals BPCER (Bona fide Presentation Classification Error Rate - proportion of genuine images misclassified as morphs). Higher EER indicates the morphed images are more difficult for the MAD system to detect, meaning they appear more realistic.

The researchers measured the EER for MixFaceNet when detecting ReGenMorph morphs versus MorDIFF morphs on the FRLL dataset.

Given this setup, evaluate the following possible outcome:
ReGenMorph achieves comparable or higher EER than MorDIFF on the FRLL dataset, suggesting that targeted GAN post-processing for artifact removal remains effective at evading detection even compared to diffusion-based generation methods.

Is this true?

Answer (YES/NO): NO